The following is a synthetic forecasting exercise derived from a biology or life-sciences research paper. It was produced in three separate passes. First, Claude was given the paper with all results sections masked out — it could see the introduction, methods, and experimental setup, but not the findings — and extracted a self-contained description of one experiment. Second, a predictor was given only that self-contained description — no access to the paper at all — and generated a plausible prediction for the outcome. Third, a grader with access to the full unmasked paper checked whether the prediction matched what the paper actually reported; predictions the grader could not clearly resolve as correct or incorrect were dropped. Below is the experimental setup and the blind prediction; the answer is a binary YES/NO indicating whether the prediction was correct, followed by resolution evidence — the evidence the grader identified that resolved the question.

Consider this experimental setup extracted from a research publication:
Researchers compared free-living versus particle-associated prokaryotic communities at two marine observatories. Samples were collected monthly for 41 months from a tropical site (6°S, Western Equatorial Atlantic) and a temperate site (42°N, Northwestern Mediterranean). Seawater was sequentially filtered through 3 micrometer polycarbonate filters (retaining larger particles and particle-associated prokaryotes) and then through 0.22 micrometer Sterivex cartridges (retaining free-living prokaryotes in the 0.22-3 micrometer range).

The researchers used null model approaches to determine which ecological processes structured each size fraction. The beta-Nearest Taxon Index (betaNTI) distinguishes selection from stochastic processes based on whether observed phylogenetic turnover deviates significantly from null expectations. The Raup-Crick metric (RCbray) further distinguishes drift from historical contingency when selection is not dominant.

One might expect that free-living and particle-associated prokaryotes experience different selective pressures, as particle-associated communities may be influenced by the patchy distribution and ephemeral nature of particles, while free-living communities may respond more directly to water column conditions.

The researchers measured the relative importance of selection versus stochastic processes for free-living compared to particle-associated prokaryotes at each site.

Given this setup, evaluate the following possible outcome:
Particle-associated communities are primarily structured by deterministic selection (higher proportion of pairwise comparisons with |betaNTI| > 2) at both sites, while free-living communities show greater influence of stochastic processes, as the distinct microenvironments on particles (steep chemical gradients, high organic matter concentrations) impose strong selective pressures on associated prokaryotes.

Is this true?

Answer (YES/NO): NO